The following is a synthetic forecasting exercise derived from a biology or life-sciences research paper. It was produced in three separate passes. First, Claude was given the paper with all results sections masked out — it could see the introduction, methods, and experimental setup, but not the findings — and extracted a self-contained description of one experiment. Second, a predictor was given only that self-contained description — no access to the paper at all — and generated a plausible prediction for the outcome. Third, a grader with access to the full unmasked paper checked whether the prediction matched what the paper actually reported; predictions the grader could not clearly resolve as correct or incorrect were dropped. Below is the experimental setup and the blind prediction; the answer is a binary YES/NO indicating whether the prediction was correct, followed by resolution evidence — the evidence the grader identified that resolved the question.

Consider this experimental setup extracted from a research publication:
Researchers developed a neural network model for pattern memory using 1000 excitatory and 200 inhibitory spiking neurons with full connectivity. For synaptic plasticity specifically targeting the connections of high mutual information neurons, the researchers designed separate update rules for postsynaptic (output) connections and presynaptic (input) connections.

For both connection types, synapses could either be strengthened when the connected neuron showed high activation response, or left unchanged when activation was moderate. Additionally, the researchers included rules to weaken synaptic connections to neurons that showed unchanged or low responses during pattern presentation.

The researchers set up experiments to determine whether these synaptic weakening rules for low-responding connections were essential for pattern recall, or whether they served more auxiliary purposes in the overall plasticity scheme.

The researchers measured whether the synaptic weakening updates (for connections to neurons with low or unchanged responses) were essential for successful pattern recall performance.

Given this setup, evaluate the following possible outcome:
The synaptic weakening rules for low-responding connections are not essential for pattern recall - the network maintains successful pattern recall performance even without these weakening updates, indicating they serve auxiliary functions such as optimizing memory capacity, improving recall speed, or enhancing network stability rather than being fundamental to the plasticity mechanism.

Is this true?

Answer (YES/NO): YES